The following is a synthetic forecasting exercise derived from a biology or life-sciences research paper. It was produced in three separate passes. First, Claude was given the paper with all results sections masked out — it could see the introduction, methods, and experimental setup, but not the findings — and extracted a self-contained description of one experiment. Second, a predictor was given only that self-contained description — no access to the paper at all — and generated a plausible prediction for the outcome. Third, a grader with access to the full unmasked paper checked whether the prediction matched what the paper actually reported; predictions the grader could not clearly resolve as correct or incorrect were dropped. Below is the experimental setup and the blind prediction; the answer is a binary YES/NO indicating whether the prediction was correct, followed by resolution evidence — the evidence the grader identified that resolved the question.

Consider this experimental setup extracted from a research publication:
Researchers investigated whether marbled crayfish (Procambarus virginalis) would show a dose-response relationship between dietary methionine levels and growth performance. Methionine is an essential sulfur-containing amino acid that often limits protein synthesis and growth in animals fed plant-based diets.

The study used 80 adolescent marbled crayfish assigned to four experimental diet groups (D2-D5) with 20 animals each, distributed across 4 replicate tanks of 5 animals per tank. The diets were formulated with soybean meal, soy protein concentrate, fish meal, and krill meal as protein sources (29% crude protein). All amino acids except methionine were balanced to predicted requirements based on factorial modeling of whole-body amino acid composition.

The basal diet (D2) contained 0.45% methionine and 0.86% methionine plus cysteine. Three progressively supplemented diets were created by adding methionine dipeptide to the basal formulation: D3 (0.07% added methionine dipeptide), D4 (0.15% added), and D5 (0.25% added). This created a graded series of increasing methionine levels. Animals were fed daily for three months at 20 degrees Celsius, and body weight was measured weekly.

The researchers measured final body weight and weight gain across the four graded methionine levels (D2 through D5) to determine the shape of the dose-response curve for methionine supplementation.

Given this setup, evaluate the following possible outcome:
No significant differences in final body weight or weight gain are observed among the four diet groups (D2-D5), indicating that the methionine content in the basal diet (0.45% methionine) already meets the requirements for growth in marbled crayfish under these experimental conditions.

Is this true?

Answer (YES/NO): NO